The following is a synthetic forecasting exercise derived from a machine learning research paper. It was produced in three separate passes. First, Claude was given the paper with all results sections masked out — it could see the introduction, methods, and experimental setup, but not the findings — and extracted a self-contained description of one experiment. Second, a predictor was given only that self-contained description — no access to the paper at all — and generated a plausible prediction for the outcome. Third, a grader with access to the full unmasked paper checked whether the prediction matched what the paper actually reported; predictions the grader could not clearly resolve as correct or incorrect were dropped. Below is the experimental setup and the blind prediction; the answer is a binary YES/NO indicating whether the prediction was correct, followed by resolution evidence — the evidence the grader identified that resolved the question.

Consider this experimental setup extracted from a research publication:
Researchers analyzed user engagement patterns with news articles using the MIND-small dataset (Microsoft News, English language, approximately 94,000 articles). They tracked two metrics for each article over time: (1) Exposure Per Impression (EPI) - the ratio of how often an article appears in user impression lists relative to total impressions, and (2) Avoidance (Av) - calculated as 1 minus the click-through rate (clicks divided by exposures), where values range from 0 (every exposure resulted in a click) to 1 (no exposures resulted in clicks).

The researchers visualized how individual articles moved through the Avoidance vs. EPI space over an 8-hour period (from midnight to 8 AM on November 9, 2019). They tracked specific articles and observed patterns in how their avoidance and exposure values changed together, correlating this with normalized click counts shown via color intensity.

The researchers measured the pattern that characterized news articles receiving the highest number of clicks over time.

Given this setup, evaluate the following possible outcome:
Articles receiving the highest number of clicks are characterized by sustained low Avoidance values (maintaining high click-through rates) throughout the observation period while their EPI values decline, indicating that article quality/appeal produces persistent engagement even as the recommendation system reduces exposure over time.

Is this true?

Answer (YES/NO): NO